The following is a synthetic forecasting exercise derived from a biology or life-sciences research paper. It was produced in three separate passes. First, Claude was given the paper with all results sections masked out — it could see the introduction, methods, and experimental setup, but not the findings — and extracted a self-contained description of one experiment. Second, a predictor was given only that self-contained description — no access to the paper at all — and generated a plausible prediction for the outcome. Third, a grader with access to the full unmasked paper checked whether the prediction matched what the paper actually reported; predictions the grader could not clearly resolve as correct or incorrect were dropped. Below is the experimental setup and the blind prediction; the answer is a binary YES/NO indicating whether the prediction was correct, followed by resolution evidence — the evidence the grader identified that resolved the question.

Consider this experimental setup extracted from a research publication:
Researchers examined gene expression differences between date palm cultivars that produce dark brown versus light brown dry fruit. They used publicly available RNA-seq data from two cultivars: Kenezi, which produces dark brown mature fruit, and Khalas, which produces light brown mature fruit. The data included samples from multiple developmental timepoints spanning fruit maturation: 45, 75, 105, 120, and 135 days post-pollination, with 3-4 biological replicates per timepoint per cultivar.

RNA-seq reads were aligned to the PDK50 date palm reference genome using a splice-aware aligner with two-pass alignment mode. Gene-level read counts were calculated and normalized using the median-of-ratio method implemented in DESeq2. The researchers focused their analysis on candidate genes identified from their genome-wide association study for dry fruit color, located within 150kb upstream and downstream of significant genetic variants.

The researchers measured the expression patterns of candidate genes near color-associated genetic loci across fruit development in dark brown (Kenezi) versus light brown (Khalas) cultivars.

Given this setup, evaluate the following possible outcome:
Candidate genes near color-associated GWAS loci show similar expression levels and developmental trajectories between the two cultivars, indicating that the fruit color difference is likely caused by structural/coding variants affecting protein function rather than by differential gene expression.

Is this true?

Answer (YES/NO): NO